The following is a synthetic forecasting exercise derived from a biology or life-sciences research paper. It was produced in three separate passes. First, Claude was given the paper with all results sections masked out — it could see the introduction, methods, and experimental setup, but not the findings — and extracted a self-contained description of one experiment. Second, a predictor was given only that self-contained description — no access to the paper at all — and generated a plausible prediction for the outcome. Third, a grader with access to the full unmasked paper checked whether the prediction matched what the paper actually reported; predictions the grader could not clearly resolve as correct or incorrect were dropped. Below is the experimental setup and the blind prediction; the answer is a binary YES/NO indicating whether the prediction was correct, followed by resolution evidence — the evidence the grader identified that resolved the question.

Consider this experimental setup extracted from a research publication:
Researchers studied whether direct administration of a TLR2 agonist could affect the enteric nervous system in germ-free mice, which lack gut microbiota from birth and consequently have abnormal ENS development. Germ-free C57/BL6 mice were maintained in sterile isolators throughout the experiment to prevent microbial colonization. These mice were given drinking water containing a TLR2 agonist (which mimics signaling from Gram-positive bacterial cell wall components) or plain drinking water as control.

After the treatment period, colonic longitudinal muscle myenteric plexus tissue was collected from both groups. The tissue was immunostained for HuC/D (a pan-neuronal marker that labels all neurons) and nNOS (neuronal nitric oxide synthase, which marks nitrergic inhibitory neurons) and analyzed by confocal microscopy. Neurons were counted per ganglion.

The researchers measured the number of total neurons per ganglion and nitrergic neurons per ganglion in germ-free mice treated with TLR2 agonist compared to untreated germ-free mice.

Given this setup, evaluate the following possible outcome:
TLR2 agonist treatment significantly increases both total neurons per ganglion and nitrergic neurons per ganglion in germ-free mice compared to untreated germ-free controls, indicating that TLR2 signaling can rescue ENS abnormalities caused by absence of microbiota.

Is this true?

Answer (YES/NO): NO